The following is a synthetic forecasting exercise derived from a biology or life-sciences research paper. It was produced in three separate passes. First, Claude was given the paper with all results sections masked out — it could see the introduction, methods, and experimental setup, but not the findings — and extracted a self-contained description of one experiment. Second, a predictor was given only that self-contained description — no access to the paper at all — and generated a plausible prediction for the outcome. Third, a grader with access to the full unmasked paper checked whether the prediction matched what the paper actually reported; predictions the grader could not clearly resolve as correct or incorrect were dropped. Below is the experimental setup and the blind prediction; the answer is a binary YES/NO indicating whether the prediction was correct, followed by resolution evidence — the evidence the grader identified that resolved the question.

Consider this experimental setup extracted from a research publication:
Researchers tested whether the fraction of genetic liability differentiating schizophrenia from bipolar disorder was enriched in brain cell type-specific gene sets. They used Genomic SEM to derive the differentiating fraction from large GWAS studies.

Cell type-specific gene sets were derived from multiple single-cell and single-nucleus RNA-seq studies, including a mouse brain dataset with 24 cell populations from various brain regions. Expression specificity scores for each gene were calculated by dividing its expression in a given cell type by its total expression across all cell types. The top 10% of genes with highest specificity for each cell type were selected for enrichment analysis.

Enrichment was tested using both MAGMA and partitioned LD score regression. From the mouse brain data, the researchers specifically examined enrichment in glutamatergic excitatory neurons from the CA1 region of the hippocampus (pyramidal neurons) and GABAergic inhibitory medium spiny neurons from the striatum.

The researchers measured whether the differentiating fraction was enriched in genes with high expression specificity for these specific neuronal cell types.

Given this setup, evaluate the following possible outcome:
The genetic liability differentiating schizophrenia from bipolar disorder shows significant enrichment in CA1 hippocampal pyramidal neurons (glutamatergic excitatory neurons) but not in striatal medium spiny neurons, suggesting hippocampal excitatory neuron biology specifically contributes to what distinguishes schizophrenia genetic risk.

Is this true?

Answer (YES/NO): NO